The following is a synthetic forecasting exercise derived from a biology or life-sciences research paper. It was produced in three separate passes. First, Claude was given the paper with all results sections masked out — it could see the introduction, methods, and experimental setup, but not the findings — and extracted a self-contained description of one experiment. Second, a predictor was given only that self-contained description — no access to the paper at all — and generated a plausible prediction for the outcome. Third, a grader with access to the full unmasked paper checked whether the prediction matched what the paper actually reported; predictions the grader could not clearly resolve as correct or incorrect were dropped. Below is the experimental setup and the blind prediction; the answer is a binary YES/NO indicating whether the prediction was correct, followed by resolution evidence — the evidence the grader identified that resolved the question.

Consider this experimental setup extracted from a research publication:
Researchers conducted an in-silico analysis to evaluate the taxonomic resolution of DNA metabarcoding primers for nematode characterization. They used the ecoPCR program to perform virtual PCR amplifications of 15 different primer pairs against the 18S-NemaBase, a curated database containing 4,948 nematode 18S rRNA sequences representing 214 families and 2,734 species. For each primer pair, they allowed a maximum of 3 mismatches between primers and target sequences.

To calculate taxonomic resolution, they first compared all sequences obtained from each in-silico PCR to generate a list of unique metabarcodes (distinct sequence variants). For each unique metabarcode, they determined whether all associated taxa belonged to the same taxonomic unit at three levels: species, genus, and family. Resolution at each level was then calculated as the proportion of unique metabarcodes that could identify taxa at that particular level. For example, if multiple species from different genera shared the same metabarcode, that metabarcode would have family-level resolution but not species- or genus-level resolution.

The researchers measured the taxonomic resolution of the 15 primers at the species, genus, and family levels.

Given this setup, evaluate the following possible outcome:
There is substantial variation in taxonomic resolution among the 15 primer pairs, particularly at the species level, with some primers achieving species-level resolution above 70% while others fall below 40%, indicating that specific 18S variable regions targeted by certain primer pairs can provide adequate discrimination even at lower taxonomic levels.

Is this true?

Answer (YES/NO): NO